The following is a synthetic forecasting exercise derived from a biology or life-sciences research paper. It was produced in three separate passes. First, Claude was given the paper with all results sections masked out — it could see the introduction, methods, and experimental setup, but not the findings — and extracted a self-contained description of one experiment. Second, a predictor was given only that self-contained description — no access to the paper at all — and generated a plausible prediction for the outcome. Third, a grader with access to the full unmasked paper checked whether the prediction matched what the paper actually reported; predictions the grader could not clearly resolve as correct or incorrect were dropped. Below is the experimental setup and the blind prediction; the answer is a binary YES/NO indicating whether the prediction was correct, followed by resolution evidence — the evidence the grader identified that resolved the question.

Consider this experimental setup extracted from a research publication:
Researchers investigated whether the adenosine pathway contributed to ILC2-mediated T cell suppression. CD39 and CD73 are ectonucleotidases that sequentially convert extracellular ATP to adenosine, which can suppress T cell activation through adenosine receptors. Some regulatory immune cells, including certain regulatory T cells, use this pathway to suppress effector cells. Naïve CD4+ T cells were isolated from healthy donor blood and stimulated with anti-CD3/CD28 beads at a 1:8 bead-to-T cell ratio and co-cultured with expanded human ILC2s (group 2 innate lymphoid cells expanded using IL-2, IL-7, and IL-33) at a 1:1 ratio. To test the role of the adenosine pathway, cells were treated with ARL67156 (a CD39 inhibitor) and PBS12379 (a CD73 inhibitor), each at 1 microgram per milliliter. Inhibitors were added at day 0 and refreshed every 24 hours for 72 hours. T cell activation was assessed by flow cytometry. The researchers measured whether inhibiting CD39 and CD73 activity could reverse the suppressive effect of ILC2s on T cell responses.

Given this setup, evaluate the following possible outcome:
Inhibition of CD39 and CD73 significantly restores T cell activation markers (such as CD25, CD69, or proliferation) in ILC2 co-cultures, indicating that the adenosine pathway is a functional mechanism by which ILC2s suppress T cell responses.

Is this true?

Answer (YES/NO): NO